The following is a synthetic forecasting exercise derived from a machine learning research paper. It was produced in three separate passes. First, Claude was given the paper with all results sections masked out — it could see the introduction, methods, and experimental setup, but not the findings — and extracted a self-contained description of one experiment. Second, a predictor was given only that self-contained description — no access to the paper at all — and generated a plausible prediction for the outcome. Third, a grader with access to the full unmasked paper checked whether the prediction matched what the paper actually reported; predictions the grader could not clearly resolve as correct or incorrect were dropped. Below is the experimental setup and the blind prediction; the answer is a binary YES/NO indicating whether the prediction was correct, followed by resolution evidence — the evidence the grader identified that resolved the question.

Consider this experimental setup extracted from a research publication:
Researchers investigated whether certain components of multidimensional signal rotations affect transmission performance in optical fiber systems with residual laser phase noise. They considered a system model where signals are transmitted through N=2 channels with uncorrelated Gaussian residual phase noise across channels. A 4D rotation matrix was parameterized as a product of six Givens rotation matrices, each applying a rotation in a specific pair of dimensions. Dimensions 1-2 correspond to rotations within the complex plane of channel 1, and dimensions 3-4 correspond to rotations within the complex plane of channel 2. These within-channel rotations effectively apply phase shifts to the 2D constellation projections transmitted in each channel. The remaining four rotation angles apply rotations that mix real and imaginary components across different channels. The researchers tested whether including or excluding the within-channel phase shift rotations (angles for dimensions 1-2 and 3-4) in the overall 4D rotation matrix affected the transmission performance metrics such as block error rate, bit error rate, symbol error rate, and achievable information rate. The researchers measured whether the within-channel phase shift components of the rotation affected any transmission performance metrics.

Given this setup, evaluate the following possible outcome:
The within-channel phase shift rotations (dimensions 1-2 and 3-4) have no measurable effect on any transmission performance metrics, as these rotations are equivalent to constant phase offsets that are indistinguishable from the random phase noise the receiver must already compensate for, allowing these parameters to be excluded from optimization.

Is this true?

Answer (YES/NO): YES